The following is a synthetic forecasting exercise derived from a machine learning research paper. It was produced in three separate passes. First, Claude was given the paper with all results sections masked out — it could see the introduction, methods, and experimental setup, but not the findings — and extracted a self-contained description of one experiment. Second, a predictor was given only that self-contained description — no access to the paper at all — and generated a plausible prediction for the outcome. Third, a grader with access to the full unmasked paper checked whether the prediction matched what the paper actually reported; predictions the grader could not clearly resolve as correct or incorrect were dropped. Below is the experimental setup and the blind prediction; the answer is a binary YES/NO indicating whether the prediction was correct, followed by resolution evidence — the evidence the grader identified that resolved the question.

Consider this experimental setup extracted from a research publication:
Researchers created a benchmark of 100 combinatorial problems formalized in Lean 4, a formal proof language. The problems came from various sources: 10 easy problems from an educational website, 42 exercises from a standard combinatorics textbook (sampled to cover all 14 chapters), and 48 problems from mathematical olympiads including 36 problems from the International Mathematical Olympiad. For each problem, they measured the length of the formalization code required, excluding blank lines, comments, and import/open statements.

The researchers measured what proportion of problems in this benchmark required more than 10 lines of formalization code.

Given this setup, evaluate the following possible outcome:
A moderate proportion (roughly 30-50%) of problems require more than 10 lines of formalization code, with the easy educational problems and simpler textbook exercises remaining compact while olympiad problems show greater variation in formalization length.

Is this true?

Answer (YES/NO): NO